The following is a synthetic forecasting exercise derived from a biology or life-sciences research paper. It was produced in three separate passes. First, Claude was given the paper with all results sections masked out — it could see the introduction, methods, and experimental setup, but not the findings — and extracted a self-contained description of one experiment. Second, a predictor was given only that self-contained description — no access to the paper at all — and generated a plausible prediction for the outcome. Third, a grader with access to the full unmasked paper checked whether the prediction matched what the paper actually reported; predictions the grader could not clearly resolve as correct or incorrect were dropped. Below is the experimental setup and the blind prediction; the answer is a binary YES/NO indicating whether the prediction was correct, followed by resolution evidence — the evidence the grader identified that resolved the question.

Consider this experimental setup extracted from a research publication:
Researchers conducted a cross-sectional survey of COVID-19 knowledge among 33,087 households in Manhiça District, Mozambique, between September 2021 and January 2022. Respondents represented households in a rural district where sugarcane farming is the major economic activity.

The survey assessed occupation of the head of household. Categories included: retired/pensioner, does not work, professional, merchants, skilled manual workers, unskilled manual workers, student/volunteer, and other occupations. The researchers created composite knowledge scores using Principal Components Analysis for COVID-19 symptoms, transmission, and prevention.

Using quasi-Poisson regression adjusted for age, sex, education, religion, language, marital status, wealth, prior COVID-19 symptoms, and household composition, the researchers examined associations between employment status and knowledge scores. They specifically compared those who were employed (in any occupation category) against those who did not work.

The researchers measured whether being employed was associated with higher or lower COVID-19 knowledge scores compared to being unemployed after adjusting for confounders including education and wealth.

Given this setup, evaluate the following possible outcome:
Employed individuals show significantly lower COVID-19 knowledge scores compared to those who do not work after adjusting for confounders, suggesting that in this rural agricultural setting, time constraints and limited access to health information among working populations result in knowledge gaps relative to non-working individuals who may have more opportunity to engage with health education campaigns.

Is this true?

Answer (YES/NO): NO